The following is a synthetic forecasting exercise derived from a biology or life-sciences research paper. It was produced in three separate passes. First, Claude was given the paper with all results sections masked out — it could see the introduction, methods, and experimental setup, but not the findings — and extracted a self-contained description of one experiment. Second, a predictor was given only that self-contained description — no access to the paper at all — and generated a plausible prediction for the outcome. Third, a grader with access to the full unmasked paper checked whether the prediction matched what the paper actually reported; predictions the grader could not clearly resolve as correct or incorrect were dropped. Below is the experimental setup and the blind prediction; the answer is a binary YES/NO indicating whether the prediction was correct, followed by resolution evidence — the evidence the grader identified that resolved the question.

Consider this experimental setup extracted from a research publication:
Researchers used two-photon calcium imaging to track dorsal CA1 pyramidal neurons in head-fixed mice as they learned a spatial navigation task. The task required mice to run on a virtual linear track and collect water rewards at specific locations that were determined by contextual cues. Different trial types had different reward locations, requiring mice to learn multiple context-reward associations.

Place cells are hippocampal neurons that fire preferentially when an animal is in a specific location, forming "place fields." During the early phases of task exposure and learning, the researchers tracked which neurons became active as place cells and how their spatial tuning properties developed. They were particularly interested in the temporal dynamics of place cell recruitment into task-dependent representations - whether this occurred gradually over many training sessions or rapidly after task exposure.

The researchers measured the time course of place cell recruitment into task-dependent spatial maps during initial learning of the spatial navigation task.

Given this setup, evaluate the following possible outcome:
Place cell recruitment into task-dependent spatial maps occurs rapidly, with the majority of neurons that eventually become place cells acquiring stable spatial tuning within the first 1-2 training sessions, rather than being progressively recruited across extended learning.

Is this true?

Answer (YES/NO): NO